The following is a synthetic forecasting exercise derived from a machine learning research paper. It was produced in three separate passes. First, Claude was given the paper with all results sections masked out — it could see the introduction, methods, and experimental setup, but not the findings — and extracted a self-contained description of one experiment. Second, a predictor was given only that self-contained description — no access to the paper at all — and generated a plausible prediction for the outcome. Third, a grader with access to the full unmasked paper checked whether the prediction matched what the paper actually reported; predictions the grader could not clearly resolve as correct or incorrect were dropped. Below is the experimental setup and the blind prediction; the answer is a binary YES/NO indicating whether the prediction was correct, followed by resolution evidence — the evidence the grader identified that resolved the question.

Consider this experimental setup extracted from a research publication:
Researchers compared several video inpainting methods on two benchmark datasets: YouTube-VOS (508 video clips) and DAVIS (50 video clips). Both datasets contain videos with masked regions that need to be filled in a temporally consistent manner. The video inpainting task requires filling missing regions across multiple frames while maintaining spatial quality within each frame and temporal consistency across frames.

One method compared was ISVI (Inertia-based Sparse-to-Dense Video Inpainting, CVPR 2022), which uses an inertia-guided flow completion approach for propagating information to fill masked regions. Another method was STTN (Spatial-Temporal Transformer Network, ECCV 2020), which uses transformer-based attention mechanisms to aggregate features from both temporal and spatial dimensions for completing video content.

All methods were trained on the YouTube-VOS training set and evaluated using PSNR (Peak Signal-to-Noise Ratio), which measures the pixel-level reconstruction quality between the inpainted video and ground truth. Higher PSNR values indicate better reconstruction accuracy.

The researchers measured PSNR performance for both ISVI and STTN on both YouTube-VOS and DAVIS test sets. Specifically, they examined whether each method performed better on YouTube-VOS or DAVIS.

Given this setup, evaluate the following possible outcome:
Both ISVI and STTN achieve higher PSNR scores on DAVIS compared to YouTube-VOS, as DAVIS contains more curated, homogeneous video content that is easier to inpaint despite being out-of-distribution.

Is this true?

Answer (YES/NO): NO